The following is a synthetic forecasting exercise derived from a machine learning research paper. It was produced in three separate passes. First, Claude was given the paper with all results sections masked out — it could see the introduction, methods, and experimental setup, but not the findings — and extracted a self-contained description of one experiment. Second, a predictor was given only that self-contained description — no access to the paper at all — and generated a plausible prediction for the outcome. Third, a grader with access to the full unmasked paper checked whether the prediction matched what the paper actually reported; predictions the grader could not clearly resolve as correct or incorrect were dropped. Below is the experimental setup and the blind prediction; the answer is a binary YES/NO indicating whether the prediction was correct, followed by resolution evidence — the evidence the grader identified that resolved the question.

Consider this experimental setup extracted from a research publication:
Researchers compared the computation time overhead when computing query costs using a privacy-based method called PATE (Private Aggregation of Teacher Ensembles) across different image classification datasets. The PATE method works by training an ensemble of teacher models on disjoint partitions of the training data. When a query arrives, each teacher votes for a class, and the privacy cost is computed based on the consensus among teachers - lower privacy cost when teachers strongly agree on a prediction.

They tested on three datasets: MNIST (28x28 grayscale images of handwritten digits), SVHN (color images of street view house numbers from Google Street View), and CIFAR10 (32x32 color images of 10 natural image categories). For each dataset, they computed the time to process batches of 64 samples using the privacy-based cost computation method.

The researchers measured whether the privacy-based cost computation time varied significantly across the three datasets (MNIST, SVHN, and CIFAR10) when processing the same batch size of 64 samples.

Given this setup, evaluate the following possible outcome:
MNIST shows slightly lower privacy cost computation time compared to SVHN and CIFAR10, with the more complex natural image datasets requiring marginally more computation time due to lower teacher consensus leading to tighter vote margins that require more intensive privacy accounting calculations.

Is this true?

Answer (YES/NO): NO